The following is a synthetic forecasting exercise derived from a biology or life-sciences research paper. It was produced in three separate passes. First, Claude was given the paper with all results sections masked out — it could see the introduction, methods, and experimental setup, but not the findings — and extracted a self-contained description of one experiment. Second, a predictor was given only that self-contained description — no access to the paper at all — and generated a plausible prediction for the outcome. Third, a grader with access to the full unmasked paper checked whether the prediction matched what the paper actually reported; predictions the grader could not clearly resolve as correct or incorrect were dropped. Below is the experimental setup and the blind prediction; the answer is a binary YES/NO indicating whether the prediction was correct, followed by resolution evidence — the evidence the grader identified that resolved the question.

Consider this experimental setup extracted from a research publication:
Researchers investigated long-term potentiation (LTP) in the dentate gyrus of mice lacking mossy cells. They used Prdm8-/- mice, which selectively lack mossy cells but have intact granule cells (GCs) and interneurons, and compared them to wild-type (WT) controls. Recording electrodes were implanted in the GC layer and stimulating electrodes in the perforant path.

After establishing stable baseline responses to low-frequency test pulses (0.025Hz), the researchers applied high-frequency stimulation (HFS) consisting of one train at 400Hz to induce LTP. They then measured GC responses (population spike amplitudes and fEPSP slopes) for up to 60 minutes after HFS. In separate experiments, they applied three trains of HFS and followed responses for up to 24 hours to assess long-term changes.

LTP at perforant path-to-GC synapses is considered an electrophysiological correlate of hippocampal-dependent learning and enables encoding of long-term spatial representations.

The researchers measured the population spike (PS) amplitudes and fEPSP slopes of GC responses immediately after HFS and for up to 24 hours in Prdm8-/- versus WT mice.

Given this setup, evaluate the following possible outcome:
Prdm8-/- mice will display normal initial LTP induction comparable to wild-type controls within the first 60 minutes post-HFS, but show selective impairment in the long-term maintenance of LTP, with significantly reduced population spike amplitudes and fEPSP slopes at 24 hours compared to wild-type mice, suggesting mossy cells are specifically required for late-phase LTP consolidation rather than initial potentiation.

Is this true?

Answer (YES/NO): NO